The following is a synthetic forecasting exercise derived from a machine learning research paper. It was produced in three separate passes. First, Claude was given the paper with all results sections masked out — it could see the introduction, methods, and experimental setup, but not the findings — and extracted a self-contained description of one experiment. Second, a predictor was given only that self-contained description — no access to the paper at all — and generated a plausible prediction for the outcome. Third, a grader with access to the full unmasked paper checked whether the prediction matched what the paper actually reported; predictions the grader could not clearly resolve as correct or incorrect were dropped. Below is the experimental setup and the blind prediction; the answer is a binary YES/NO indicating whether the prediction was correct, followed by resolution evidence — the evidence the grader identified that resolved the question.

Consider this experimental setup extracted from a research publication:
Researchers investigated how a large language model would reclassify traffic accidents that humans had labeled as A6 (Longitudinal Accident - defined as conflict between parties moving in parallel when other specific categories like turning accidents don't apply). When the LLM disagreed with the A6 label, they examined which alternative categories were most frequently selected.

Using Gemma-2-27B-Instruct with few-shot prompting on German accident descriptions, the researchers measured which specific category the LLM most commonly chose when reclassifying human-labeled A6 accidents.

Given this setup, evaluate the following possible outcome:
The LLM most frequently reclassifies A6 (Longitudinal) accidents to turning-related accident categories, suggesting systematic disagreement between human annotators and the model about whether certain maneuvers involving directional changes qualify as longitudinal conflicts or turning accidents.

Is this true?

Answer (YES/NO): YES